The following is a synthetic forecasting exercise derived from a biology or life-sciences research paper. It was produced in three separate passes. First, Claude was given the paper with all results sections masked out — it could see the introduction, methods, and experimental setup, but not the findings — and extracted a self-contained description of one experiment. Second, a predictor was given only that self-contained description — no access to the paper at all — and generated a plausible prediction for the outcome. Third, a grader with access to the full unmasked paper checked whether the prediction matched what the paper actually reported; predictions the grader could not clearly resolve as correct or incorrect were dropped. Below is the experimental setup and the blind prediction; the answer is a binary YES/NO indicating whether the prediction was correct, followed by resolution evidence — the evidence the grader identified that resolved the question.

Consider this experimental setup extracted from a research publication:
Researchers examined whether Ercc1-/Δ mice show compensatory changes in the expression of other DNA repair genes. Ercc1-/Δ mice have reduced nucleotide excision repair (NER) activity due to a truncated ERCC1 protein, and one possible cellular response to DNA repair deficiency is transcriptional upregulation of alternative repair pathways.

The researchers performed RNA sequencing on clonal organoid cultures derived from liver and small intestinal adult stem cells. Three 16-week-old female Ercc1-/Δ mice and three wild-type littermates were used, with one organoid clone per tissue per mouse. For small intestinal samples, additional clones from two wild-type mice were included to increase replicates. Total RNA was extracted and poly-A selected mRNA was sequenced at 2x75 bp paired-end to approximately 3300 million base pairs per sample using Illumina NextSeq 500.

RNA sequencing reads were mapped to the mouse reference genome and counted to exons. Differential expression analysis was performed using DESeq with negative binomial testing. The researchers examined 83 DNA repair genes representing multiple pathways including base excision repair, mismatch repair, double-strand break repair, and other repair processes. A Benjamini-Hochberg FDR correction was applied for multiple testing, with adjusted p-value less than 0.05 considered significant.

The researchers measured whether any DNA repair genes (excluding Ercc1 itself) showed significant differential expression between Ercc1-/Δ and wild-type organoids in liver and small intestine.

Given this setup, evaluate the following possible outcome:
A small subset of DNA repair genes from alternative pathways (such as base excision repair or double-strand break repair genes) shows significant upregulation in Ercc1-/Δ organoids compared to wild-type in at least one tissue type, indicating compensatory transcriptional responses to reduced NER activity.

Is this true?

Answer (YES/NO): NO